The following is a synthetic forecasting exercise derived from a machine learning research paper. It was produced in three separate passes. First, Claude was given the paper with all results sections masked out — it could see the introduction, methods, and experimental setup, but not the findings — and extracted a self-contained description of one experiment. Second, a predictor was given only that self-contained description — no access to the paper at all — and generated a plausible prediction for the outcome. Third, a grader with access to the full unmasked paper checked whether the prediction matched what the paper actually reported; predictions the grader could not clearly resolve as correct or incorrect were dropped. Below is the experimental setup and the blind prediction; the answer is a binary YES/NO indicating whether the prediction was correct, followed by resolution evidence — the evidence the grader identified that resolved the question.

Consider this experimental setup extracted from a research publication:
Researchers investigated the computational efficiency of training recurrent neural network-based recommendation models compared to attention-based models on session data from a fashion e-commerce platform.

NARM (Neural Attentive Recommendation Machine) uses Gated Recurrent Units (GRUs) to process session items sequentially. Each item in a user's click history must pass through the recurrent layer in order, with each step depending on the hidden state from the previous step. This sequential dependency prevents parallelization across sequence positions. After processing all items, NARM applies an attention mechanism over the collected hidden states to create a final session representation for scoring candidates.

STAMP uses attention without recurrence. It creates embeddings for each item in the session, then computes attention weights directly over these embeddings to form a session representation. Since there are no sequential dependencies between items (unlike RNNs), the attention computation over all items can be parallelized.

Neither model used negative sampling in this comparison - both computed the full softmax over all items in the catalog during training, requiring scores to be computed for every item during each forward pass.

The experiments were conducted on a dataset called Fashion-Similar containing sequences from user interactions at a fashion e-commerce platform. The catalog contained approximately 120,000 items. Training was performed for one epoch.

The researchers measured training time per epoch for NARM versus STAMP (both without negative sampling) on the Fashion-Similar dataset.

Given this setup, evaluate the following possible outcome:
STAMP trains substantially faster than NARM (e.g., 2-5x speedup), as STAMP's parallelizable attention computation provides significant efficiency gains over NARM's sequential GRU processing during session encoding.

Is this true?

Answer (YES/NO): NO